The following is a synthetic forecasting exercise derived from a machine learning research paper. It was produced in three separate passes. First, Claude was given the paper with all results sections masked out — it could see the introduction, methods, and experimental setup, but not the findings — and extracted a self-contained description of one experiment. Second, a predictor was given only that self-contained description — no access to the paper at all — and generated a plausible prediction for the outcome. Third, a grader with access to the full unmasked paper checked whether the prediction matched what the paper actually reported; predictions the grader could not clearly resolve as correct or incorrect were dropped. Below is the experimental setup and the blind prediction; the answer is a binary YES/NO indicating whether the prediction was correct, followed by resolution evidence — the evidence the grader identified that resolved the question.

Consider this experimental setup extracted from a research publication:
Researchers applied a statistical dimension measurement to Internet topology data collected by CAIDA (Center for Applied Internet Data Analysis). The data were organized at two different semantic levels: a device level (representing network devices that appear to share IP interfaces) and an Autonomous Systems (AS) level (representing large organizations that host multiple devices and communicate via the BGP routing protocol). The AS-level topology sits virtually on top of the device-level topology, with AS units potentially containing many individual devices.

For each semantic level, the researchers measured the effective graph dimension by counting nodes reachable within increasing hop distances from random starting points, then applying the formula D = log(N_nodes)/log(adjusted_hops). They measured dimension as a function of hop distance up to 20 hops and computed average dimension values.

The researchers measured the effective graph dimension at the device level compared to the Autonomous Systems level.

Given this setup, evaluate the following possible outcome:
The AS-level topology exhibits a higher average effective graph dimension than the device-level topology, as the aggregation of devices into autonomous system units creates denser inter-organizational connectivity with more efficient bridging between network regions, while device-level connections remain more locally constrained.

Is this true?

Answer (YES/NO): NO